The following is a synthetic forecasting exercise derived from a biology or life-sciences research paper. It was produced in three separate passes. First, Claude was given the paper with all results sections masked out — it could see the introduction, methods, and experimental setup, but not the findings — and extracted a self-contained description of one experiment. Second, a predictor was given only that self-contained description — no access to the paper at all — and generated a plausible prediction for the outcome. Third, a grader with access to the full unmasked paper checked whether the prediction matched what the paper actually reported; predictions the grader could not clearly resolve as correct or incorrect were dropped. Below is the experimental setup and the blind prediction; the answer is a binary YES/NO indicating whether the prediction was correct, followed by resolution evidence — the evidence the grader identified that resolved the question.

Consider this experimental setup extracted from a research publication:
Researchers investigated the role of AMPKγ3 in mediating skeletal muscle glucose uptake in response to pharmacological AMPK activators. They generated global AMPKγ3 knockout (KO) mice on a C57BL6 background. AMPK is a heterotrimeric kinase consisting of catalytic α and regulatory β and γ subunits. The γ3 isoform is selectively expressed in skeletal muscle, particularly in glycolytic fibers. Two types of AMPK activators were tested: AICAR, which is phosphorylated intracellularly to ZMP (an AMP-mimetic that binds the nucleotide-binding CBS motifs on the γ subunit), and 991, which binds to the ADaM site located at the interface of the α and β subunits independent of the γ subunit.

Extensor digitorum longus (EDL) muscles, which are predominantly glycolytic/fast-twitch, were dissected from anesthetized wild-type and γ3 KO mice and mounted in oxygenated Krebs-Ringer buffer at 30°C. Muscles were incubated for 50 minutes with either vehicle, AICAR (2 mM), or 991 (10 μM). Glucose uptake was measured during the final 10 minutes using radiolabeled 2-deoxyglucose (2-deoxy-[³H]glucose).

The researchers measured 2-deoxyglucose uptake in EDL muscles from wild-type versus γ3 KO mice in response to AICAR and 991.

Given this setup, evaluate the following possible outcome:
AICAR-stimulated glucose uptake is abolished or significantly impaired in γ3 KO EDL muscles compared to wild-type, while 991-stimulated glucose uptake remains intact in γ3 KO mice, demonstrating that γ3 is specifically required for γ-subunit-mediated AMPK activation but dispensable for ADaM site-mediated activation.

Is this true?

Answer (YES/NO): YES